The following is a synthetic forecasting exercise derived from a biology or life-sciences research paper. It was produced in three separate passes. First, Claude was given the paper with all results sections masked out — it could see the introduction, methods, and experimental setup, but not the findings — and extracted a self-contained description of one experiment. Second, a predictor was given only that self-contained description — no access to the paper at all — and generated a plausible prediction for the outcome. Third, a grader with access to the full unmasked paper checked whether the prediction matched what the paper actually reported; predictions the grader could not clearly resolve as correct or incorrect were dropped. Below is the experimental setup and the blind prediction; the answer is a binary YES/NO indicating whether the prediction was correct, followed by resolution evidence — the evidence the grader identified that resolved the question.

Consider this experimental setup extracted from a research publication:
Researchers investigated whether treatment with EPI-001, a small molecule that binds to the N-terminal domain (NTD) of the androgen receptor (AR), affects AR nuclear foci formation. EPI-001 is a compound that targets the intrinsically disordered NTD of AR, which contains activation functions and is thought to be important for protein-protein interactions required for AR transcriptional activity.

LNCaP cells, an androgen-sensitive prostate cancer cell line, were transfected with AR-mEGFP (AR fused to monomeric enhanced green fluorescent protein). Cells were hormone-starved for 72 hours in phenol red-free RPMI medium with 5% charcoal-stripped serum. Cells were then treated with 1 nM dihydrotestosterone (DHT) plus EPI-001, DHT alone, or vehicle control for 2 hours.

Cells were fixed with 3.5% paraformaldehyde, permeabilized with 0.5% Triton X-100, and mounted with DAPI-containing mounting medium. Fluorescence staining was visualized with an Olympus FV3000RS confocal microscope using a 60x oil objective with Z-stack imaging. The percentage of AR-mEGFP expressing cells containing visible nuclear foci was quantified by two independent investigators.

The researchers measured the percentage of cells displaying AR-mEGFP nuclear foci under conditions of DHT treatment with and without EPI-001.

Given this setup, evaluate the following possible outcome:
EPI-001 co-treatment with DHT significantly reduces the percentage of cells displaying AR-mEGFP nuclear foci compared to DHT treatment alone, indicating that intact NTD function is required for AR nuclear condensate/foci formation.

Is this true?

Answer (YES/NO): YES